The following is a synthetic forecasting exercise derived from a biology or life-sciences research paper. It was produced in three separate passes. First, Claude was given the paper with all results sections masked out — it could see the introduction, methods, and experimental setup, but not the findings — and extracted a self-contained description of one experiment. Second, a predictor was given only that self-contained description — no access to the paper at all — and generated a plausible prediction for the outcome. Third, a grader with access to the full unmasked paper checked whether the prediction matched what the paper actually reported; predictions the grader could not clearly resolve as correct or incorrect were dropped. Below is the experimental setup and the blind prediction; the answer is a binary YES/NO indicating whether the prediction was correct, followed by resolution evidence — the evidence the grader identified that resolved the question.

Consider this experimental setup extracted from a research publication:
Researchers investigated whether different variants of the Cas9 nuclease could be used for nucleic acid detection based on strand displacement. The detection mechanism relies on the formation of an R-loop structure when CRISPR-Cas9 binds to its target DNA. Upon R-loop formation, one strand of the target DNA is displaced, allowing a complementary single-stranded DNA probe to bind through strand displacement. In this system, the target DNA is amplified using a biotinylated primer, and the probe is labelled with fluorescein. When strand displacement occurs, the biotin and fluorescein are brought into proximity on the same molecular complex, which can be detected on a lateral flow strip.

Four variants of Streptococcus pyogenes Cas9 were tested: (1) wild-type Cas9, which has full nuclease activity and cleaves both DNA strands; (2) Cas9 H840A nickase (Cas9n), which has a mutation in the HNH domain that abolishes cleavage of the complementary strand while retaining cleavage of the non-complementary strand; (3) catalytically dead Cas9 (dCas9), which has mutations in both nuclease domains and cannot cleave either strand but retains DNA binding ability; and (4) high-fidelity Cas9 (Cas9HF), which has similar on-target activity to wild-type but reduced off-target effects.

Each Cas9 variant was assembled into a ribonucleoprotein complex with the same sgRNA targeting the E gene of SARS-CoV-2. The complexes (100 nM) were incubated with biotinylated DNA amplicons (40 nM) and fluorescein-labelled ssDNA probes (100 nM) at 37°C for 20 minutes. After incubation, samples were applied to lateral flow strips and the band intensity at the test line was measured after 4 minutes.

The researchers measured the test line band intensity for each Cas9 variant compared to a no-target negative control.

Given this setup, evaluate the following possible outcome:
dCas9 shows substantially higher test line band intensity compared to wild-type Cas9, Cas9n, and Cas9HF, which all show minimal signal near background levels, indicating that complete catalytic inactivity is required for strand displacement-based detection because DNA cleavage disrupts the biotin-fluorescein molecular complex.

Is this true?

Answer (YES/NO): NO